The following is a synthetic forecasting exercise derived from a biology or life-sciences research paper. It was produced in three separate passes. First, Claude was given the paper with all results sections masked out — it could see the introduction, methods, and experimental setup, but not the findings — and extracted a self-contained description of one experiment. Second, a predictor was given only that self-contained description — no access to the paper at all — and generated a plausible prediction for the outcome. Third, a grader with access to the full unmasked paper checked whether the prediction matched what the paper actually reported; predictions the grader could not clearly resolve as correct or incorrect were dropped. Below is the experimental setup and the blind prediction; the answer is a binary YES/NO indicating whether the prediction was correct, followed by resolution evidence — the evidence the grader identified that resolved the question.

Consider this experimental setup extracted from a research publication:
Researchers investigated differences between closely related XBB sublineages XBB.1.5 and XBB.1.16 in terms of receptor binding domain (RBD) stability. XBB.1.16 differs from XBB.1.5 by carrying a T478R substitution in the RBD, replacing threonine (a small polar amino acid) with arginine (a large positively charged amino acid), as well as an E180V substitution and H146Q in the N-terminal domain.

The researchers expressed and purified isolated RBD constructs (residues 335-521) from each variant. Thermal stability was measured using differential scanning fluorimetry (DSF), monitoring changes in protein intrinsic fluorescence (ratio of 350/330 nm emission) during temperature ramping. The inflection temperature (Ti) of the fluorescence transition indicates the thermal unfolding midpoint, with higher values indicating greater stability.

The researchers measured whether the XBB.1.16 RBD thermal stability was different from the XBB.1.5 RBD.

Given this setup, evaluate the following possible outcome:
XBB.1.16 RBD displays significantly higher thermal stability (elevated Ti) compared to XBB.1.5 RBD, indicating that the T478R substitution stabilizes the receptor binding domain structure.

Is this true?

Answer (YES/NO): NO